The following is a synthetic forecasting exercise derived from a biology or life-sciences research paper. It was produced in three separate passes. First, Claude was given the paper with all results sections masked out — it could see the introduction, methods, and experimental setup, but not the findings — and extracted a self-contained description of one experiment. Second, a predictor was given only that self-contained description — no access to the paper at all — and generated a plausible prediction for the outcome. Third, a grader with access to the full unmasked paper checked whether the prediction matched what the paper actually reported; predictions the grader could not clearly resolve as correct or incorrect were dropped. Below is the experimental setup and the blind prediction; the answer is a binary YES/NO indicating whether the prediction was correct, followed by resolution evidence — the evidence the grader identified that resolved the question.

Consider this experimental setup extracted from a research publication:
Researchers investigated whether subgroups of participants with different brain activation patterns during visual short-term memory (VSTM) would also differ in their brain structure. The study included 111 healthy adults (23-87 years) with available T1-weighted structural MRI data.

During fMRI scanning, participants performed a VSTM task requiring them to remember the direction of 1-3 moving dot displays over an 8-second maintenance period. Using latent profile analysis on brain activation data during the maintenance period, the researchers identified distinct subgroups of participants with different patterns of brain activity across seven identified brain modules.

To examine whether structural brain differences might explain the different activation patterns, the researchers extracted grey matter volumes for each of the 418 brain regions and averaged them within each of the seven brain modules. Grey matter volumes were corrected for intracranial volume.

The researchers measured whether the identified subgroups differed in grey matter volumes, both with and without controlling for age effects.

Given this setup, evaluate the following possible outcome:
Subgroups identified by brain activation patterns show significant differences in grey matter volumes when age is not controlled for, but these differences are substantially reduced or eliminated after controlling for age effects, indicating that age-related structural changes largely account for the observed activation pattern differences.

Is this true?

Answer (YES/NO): NO